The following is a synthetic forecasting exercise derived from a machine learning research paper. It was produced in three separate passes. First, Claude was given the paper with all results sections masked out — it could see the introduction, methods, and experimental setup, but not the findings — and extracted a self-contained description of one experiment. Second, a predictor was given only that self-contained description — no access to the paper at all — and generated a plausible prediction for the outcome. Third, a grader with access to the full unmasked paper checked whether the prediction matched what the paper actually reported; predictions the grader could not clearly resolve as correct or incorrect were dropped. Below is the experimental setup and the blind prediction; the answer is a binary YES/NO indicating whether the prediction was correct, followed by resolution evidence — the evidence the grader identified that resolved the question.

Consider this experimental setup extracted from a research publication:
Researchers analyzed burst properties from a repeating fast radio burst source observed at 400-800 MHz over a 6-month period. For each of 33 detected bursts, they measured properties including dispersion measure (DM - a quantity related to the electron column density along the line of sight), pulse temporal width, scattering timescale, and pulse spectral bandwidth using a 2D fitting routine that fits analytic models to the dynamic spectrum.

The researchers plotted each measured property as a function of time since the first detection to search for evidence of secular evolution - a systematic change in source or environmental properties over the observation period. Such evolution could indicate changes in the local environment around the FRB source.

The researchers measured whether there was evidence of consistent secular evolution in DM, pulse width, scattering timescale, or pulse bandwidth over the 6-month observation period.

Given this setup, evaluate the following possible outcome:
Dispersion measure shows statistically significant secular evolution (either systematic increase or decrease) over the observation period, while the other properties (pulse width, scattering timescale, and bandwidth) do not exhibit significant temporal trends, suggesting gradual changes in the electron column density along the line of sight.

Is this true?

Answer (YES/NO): NO